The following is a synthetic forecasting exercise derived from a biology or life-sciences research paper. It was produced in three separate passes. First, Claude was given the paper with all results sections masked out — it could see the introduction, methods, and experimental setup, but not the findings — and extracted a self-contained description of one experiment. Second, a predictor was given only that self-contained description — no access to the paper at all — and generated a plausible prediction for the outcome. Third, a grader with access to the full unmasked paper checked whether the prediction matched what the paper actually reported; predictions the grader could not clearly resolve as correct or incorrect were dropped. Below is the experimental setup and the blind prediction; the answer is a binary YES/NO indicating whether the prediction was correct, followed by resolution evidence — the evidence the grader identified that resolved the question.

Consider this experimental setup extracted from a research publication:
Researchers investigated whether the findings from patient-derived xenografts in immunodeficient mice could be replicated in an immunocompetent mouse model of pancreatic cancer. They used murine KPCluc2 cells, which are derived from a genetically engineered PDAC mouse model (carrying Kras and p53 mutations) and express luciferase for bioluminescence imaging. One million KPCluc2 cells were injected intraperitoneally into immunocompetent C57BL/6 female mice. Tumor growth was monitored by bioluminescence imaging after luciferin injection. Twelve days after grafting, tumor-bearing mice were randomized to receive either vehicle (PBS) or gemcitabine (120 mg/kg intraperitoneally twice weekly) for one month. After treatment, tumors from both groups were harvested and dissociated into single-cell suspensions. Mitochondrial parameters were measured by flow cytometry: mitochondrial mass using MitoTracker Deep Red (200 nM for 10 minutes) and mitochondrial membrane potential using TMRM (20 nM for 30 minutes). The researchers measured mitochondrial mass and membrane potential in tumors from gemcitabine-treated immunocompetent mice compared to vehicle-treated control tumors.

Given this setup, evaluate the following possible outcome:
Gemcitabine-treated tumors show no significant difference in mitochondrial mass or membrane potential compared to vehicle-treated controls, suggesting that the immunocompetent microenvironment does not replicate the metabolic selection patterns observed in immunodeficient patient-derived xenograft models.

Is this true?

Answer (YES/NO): NO